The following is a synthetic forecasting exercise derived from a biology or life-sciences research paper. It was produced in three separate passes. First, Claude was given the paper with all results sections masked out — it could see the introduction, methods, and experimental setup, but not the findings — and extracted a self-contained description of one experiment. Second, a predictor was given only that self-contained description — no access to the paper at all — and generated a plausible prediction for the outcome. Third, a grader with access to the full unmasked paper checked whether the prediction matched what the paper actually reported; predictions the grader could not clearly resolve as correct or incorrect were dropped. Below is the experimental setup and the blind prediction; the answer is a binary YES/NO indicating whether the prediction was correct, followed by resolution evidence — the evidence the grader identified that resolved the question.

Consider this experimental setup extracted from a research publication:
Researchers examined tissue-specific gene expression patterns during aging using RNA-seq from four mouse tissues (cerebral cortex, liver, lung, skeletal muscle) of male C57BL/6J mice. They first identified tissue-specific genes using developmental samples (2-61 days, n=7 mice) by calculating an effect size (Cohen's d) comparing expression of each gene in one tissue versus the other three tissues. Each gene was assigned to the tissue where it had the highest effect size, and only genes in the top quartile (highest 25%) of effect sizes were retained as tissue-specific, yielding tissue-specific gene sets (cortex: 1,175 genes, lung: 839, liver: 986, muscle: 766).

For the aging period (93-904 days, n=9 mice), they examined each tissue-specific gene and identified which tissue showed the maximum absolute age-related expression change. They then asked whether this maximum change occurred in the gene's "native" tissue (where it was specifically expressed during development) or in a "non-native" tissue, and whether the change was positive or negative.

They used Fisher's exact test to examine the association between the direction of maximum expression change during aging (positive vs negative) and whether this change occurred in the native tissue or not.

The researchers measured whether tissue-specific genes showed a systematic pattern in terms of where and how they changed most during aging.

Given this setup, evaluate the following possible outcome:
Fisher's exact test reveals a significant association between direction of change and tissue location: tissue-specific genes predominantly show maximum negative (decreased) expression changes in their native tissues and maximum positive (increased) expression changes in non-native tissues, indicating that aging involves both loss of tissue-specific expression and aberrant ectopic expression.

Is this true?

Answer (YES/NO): YES